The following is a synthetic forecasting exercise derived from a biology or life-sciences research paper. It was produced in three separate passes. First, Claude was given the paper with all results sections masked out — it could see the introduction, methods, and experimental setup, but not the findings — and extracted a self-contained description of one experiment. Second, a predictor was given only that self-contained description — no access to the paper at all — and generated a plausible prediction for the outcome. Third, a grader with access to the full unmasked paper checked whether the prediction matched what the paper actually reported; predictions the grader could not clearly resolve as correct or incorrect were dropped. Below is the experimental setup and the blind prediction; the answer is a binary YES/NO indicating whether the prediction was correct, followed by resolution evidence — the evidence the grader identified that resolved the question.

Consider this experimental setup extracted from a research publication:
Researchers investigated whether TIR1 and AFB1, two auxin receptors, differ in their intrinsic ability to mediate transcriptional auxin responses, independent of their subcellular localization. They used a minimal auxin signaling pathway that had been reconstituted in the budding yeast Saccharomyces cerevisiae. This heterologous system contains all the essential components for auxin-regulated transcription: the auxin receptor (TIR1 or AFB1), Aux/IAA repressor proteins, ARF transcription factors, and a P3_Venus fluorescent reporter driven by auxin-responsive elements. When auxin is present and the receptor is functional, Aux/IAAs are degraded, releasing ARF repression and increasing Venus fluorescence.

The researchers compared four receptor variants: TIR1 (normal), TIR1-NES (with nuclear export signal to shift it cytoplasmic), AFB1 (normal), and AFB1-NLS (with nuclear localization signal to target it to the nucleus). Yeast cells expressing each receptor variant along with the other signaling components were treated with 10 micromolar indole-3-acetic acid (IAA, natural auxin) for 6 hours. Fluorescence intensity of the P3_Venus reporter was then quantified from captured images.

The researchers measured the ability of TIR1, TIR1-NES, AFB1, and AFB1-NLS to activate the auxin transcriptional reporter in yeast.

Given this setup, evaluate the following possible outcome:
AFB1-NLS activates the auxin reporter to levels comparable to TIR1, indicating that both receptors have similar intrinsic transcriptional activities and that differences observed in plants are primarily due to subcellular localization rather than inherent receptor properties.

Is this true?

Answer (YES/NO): NO